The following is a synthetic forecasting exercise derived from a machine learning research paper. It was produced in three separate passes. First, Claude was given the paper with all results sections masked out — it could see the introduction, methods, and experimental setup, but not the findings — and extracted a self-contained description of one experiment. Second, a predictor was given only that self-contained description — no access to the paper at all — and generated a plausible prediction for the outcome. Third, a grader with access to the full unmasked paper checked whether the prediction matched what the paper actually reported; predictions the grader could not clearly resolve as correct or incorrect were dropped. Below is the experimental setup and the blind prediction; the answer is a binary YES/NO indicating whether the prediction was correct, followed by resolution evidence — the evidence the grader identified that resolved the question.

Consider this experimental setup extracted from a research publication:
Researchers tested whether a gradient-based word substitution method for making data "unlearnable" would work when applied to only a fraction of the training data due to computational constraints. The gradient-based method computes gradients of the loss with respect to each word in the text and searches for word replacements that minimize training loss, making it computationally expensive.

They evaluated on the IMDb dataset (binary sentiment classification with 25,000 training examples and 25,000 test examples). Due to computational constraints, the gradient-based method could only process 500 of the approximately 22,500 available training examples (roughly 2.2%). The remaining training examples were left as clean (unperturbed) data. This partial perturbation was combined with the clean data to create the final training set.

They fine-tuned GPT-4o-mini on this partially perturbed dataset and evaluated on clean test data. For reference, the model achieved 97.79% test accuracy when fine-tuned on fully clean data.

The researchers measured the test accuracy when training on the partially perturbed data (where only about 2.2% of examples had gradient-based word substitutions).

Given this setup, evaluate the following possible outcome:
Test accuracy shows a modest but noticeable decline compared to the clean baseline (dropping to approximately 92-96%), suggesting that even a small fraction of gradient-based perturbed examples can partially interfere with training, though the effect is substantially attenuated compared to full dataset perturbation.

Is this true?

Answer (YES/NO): NO